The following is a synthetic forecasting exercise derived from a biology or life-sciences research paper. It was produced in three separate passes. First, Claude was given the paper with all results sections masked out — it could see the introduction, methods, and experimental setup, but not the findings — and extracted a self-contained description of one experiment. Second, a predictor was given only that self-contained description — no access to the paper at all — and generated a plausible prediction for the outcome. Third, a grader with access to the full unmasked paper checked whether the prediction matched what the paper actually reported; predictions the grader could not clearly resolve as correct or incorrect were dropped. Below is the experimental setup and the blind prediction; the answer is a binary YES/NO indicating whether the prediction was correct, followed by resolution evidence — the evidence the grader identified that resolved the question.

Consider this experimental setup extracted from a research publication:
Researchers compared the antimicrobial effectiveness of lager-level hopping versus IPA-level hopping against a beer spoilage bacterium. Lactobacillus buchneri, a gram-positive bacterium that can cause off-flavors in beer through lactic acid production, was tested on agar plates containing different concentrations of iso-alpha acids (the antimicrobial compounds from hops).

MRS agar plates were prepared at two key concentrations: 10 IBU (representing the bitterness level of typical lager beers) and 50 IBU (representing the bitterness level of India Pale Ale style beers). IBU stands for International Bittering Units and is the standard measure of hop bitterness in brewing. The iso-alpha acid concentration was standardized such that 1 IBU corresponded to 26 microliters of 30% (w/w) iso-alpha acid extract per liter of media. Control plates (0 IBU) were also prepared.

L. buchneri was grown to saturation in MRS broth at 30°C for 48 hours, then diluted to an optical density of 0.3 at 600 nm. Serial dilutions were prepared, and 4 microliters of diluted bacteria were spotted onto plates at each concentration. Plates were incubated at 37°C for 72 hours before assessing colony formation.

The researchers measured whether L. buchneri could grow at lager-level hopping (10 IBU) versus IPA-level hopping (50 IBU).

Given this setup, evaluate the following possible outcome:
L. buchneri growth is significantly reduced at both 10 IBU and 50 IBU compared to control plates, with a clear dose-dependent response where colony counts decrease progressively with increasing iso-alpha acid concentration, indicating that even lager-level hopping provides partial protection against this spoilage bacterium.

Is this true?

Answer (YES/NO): NO